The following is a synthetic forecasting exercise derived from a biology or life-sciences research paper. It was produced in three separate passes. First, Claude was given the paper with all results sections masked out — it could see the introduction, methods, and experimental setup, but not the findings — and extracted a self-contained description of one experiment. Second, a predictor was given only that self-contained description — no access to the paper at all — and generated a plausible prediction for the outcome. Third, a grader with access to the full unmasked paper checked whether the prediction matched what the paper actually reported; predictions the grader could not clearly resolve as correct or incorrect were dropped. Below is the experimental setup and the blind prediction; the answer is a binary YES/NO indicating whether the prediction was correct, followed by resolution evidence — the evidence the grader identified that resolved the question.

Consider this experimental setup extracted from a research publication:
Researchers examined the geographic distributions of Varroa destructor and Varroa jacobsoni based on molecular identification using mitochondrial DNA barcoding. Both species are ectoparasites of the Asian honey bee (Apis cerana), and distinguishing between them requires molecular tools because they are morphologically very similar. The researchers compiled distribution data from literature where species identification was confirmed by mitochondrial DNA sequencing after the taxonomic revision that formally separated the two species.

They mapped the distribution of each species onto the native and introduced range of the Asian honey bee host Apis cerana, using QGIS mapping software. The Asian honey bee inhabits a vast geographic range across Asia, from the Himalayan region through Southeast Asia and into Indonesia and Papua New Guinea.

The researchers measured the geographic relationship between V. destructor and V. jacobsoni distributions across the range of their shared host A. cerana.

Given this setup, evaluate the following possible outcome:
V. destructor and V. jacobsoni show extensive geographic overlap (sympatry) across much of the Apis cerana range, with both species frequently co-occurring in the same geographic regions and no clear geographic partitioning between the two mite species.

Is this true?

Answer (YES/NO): NO